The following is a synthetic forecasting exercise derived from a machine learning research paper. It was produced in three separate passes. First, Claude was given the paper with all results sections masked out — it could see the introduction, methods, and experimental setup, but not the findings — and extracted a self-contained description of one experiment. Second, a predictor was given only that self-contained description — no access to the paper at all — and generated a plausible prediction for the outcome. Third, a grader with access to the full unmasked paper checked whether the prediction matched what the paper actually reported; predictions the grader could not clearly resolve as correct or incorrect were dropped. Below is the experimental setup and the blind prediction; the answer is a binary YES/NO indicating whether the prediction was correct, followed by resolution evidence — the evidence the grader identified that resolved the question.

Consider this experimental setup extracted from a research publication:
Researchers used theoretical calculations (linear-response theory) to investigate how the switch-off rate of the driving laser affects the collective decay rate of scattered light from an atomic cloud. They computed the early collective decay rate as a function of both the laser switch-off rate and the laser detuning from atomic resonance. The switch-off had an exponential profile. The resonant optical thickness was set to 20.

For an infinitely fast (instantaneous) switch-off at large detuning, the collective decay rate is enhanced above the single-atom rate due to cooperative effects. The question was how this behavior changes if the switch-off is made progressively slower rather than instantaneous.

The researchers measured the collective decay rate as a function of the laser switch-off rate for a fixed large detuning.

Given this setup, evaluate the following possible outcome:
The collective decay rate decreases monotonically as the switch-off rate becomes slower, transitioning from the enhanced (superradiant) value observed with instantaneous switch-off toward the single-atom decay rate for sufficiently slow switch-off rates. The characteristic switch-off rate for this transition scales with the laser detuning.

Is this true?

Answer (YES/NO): NO